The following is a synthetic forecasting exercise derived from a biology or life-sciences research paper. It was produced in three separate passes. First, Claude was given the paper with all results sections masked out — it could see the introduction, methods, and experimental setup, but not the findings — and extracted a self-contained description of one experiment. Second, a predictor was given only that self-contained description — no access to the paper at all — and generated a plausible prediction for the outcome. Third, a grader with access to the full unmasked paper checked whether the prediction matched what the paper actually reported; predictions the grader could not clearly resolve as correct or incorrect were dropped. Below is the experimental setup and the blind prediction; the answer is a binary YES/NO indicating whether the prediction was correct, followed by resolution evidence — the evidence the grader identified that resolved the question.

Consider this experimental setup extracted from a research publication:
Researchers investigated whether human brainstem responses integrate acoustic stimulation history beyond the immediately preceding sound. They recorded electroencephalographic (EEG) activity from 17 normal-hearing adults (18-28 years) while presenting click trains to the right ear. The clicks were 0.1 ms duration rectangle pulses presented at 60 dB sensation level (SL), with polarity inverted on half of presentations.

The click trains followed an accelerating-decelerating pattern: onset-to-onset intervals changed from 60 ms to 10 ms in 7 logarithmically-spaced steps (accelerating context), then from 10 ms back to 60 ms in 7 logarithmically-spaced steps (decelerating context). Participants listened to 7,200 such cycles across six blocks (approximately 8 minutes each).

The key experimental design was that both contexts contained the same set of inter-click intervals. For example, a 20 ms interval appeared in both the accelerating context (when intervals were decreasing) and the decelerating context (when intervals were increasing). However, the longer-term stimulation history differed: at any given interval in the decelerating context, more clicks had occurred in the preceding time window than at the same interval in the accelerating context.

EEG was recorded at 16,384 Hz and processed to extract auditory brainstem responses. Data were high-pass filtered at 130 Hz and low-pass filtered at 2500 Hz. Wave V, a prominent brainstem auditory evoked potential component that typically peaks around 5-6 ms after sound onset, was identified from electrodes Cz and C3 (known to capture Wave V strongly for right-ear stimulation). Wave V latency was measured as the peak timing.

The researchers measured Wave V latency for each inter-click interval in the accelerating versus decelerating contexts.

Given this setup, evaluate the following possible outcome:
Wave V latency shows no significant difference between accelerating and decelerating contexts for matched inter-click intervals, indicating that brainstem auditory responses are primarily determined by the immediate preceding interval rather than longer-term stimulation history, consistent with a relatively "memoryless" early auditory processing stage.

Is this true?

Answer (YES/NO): NO